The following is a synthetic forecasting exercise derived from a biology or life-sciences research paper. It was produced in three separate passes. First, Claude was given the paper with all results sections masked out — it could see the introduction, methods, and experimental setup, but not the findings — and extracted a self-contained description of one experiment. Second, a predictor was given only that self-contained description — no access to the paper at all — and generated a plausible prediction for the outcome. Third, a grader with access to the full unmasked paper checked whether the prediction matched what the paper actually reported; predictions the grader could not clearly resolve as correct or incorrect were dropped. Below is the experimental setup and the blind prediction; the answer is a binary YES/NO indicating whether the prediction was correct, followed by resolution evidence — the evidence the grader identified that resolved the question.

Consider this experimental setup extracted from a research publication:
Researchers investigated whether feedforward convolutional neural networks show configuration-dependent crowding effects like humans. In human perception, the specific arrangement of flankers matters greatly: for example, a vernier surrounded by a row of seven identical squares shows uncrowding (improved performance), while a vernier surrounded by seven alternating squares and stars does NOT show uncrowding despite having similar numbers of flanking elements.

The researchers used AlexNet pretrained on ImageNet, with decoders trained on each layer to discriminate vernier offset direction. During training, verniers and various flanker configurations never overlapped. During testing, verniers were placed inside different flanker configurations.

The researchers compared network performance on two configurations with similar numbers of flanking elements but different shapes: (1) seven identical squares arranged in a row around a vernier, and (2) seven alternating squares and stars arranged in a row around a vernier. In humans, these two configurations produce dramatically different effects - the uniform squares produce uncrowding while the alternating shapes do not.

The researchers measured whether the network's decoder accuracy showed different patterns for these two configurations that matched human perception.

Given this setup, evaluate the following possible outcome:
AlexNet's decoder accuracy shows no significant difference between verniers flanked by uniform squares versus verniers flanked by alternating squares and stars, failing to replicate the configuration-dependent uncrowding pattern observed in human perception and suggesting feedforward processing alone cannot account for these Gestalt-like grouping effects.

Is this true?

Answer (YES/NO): YES